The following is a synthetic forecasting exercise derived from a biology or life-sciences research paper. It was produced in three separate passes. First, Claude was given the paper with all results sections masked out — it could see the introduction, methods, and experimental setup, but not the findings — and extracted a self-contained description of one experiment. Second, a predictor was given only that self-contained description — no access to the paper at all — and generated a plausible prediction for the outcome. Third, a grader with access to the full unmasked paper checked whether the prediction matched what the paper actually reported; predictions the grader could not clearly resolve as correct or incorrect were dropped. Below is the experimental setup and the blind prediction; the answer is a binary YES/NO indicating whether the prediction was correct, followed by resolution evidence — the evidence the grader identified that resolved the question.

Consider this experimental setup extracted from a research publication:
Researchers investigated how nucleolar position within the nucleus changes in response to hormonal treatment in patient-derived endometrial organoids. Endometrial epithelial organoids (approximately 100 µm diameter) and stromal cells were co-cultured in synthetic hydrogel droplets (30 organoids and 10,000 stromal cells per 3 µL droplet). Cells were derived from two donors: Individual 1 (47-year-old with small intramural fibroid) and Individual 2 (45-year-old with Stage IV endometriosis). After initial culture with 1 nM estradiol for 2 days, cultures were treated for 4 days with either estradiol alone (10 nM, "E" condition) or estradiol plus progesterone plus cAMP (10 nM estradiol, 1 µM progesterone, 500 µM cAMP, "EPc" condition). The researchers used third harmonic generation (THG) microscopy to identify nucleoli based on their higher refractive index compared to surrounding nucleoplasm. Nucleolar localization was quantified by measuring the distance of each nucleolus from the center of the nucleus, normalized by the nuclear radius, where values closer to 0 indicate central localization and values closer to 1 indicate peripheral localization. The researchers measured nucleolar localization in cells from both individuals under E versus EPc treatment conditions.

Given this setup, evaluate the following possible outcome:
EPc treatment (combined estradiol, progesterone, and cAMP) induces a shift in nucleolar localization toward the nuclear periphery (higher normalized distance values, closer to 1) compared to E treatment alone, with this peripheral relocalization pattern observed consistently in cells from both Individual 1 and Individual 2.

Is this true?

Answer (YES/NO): NO